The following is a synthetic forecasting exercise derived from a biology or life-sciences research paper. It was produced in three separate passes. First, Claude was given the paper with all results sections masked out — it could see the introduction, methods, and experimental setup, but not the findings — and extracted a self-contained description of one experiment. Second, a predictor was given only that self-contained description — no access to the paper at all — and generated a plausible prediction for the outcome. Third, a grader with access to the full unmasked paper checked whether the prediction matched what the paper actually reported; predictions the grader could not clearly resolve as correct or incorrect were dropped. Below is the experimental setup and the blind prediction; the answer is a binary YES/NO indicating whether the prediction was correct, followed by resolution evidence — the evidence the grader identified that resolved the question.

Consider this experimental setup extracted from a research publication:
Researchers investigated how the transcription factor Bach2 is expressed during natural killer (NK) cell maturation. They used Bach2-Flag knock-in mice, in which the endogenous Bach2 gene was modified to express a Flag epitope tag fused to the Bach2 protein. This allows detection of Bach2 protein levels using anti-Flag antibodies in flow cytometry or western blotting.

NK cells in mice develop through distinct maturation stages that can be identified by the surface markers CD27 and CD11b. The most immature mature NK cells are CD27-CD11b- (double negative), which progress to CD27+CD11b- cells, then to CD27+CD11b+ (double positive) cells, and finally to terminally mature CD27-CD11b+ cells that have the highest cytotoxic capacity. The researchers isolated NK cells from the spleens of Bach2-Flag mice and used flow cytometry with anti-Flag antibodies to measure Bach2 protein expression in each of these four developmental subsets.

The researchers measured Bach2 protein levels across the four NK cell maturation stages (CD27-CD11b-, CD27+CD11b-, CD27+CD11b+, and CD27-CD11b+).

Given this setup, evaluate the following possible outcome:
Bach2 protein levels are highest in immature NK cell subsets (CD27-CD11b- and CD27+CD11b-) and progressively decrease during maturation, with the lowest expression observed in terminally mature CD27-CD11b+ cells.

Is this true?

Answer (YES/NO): NO